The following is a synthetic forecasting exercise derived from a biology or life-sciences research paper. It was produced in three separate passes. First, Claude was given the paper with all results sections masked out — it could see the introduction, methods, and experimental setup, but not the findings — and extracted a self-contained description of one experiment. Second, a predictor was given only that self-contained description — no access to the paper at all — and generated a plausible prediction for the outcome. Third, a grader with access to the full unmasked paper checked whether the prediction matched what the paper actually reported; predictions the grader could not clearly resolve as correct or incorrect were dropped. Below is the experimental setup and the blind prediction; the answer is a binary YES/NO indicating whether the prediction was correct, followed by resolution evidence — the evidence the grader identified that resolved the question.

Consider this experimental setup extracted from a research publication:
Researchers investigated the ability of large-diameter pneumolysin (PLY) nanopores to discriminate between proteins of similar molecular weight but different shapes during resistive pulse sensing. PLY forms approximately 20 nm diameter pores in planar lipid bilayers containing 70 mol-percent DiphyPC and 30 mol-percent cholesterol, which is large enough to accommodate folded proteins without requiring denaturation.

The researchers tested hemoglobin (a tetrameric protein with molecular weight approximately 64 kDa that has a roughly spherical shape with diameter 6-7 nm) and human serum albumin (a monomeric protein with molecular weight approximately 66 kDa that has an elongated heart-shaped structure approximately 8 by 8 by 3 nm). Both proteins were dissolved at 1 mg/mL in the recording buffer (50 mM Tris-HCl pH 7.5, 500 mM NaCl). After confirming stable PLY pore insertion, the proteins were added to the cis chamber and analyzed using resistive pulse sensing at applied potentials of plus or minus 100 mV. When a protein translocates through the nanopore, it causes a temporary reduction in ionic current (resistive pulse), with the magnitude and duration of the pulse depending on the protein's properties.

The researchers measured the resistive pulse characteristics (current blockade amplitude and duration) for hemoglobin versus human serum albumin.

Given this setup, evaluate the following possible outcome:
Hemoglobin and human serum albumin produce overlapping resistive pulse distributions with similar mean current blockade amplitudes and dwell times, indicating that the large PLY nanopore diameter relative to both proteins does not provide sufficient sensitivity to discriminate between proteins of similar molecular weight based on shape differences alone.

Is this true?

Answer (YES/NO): NO